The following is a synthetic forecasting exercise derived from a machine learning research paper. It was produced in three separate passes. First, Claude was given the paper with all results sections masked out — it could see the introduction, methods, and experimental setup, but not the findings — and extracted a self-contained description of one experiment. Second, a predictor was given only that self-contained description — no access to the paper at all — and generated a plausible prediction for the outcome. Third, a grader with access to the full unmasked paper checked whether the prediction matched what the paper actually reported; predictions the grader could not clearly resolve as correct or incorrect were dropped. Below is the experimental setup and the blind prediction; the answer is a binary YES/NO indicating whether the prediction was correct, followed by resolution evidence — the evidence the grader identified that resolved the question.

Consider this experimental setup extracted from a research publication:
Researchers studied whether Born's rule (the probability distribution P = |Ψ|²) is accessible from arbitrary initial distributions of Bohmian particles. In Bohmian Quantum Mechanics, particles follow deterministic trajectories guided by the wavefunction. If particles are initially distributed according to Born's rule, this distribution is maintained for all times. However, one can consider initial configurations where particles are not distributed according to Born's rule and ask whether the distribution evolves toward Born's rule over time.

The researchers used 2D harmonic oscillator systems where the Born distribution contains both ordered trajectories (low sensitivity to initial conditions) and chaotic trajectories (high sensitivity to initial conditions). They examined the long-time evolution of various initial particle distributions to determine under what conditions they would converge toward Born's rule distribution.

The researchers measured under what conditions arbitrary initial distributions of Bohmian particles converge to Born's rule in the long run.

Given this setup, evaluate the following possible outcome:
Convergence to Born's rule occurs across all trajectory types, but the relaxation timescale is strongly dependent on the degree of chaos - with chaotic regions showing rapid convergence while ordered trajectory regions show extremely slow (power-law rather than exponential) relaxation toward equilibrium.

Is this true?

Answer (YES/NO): NO